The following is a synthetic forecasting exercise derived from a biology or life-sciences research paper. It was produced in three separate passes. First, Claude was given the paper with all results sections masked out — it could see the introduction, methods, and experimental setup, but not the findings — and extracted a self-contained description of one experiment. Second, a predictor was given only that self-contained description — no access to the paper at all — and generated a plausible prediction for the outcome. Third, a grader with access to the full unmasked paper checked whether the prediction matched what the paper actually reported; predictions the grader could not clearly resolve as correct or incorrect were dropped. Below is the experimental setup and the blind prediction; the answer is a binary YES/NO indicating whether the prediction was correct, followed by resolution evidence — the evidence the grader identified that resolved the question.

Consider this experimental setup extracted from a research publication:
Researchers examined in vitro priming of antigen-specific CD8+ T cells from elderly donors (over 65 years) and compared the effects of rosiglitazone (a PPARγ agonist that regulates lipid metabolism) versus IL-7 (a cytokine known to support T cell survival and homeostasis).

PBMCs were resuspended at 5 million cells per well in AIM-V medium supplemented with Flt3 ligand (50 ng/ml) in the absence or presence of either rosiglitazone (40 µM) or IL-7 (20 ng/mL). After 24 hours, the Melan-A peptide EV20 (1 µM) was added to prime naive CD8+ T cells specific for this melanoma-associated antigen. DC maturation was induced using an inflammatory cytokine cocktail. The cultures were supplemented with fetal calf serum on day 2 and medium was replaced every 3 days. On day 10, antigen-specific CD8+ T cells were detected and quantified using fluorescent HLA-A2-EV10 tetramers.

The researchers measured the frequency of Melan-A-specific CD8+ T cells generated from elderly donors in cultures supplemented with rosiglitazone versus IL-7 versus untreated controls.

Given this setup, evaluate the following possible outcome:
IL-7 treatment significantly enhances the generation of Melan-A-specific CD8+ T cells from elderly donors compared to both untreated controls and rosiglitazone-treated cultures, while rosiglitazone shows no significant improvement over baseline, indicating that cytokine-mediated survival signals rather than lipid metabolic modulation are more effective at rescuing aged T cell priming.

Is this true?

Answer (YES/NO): NO